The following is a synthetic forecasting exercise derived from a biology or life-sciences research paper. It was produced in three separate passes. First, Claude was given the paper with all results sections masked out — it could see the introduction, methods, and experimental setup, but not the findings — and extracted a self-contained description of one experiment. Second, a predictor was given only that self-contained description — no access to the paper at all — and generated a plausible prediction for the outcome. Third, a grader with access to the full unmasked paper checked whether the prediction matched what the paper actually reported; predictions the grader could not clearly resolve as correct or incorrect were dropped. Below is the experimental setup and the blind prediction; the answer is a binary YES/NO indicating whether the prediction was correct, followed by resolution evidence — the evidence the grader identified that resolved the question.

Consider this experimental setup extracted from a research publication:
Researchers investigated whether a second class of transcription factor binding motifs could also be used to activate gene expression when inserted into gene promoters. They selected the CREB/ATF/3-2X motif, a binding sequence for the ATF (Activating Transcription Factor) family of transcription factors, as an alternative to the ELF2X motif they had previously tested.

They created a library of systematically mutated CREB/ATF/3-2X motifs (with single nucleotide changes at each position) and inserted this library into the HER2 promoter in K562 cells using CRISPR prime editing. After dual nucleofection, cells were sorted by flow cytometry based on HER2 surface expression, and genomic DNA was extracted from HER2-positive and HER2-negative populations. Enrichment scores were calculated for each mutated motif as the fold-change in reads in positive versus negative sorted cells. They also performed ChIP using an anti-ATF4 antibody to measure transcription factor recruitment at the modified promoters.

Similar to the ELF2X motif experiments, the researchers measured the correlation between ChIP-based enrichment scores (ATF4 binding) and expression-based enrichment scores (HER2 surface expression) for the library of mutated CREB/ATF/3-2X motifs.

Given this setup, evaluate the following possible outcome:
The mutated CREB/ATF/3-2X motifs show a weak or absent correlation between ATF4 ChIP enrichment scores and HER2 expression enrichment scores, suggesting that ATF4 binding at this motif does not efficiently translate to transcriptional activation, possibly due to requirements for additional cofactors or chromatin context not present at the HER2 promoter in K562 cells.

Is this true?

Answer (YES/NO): NO